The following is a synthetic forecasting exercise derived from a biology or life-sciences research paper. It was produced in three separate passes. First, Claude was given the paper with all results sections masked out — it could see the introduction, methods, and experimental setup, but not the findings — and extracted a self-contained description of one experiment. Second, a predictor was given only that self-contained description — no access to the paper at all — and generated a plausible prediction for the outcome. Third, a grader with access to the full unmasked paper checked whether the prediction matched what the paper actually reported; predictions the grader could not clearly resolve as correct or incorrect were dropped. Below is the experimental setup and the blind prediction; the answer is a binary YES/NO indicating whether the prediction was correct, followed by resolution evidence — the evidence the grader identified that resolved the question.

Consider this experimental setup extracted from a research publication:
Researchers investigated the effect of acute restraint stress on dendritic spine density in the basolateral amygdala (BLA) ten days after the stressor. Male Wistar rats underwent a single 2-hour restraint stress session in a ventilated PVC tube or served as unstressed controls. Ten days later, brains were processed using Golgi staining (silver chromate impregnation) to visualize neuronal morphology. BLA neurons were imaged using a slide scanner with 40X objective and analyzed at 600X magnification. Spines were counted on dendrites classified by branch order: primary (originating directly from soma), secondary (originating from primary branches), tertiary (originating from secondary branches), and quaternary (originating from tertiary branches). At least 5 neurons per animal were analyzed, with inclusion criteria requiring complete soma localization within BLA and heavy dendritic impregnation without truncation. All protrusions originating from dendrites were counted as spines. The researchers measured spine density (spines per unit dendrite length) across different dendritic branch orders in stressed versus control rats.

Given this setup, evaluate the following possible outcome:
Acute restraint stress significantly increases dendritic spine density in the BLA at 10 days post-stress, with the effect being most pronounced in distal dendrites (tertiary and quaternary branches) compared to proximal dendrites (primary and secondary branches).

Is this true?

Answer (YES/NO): NO